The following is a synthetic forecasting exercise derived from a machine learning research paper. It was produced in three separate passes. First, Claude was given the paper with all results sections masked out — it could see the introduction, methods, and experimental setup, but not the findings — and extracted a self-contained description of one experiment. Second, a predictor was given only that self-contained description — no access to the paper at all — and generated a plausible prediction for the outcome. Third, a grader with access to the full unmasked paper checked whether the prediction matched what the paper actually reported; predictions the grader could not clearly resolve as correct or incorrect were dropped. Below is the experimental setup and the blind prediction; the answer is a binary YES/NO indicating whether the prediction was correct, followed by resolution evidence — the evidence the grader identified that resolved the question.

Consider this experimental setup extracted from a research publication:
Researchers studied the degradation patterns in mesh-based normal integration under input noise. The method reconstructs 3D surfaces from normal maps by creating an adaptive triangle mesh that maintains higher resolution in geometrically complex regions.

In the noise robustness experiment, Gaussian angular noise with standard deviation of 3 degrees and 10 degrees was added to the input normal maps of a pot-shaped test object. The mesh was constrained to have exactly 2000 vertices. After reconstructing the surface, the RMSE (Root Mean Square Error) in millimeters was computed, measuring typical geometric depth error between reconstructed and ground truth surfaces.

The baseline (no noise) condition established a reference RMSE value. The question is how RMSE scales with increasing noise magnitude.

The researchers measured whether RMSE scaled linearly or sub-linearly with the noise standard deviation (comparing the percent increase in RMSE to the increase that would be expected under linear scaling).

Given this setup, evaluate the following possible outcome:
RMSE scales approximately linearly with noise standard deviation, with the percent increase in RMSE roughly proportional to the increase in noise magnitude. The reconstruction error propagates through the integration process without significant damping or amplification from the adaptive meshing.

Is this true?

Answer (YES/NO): NO